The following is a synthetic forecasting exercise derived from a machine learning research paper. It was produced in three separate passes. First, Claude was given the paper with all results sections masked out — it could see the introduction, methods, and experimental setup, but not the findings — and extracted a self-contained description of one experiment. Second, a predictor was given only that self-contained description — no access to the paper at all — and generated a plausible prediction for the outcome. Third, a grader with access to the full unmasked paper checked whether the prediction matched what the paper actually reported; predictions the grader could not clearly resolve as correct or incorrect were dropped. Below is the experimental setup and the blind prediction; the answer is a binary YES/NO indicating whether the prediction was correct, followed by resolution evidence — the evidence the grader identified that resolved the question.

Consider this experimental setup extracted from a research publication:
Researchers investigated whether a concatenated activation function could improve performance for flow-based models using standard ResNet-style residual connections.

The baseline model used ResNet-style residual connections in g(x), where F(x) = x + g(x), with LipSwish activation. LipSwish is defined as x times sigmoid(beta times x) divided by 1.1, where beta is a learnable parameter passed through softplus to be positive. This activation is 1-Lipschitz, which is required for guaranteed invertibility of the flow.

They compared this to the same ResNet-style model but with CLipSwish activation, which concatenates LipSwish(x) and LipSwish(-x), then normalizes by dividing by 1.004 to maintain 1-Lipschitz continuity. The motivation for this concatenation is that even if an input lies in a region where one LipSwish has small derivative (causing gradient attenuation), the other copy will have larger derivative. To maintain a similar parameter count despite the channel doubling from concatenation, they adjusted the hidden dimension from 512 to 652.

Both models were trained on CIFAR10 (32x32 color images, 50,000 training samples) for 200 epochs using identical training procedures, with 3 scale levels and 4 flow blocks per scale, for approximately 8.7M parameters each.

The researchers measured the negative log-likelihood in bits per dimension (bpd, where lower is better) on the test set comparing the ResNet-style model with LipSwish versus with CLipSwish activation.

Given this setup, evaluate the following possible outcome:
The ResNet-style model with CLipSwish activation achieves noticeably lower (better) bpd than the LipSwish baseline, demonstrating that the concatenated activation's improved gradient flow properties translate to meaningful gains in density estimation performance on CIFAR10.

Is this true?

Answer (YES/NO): YES